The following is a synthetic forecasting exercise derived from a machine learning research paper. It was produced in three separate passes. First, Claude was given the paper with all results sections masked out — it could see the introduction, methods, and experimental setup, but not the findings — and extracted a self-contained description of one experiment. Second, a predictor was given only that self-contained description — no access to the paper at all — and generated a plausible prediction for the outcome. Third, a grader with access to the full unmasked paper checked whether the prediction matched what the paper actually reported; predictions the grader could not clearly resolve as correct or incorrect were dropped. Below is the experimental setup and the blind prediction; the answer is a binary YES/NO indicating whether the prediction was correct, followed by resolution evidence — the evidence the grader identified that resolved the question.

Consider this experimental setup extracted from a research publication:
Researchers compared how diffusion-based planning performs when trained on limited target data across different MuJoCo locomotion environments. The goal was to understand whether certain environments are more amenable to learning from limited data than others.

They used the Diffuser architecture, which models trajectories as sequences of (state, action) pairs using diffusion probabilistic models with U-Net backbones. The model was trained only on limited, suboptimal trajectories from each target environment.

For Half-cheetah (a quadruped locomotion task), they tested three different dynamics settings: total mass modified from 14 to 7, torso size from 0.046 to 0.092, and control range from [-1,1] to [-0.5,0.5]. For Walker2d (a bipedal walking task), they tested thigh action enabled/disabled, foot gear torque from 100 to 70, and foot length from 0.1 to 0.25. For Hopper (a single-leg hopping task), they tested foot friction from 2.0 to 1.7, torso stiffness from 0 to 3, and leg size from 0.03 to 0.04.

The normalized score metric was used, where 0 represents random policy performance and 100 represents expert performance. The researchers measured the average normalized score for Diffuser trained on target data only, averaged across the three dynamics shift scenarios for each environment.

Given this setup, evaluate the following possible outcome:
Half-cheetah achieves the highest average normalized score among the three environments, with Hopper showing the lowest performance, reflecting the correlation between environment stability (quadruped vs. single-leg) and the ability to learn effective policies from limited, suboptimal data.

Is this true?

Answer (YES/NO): NO